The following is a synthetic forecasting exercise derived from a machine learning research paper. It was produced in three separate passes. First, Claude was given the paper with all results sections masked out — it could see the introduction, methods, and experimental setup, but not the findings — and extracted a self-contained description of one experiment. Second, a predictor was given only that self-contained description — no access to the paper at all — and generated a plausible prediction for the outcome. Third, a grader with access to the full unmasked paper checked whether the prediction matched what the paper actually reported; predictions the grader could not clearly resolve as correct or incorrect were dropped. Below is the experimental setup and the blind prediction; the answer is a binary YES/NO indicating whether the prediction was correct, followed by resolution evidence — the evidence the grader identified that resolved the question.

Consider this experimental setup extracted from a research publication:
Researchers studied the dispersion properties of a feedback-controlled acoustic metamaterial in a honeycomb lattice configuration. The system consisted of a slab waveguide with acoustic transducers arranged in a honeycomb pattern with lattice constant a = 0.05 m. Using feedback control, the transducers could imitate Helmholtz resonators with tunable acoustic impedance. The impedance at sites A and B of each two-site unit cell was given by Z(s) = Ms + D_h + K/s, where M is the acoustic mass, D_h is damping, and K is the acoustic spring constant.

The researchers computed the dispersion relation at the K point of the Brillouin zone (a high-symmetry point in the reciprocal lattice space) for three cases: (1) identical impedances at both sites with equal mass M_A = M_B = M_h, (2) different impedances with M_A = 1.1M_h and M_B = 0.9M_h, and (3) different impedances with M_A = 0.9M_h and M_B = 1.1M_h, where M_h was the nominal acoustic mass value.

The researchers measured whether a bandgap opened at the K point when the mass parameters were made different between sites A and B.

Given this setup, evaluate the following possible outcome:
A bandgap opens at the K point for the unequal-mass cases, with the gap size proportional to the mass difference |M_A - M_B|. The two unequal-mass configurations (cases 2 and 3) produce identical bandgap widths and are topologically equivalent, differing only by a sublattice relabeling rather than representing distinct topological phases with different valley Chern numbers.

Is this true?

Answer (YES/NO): NO